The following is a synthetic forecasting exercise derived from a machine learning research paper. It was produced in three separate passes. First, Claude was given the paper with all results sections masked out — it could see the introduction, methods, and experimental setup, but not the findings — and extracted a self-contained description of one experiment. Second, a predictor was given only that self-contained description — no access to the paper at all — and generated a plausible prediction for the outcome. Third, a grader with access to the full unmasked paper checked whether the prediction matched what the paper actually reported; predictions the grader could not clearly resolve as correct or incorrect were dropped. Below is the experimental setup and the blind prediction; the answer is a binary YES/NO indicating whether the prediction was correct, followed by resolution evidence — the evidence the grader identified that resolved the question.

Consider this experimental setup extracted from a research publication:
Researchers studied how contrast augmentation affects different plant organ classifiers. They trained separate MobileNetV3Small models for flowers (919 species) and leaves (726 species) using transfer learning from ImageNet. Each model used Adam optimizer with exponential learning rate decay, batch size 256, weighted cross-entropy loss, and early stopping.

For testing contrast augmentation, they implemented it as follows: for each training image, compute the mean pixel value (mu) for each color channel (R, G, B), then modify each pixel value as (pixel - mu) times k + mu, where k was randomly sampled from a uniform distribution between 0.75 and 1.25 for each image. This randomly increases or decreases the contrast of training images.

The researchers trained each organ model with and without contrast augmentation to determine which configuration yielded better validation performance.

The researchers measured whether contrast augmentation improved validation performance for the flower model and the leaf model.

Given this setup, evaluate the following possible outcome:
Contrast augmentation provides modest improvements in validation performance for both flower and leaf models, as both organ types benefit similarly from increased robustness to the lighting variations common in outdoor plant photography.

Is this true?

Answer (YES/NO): NO